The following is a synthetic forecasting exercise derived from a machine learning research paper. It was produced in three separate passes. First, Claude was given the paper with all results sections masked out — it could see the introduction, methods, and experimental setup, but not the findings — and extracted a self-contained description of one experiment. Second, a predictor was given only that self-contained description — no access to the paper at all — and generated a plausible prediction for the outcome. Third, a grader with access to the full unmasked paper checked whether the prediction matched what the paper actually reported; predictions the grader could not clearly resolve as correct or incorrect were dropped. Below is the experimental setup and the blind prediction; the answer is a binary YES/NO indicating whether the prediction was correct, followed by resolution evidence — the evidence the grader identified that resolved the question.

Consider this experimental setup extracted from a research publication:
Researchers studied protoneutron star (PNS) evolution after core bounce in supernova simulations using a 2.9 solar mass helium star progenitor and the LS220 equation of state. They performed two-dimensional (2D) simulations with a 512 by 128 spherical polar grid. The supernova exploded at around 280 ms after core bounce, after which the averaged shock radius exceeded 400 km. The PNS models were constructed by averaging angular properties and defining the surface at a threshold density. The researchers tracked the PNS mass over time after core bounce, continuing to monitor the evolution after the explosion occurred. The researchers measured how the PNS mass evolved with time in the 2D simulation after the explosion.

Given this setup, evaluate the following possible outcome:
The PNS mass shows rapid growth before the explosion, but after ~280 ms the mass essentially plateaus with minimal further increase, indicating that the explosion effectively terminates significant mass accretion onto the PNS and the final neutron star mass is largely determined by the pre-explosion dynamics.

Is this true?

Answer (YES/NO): NO